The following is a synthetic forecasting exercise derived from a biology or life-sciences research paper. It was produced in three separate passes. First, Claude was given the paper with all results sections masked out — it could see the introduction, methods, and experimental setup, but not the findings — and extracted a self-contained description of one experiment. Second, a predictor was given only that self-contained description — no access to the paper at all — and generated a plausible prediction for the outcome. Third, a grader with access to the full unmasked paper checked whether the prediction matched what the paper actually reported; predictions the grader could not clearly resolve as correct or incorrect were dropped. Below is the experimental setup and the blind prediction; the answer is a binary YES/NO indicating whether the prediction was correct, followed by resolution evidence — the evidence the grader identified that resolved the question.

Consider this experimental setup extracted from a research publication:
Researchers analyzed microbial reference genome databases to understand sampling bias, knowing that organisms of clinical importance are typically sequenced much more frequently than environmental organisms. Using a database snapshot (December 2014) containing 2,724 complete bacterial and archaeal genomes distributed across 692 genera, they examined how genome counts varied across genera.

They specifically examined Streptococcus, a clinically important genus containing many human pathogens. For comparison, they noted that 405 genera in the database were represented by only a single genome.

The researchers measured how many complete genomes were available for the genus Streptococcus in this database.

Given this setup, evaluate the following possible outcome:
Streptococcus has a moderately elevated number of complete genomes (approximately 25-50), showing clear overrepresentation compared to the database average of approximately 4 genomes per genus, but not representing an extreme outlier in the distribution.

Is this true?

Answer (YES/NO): NO